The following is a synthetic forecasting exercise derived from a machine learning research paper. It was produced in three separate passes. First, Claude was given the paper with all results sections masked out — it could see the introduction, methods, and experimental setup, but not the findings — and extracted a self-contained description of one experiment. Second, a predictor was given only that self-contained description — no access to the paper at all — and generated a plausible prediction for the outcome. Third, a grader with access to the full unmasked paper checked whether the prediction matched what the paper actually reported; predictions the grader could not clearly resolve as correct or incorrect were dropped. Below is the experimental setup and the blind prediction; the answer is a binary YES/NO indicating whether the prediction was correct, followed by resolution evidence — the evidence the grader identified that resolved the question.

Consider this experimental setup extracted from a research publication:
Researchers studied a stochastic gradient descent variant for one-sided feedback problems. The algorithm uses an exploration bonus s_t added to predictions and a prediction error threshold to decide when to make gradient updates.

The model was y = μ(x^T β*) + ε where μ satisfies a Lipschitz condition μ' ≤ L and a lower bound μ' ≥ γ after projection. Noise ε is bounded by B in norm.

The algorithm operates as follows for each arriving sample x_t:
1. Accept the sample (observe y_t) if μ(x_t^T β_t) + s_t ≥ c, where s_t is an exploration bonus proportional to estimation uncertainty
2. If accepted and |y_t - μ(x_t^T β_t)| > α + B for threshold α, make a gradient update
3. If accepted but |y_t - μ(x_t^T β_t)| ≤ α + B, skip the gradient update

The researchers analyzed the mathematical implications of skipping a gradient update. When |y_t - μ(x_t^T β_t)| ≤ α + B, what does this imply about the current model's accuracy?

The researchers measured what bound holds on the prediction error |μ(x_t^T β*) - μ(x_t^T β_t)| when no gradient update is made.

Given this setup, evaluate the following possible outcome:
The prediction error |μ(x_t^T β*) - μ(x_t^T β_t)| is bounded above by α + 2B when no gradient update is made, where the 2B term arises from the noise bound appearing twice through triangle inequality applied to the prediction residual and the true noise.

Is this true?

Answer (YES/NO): YES